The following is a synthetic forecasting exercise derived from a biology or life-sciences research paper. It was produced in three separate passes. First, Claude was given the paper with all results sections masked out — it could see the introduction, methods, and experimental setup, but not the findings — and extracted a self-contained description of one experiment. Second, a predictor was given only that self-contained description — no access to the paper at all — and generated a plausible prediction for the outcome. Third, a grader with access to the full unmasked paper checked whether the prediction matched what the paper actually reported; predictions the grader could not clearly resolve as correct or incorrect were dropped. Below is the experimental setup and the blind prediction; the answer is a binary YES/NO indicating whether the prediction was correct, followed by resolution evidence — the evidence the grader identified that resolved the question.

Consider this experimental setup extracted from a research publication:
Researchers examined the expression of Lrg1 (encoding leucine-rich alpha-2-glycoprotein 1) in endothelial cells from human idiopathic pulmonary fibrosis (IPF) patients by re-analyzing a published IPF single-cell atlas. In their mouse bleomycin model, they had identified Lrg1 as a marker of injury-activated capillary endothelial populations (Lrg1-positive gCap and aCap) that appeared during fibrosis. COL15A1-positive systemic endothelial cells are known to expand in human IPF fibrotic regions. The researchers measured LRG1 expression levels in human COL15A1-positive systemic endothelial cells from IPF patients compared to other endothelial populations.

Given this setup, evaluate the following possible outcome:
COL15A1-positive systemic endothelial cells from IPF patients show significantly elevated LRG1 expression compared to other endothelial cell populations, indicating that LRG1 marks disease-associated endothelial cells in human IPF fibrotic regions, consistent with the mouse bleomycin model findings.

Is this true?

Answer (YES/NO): NO